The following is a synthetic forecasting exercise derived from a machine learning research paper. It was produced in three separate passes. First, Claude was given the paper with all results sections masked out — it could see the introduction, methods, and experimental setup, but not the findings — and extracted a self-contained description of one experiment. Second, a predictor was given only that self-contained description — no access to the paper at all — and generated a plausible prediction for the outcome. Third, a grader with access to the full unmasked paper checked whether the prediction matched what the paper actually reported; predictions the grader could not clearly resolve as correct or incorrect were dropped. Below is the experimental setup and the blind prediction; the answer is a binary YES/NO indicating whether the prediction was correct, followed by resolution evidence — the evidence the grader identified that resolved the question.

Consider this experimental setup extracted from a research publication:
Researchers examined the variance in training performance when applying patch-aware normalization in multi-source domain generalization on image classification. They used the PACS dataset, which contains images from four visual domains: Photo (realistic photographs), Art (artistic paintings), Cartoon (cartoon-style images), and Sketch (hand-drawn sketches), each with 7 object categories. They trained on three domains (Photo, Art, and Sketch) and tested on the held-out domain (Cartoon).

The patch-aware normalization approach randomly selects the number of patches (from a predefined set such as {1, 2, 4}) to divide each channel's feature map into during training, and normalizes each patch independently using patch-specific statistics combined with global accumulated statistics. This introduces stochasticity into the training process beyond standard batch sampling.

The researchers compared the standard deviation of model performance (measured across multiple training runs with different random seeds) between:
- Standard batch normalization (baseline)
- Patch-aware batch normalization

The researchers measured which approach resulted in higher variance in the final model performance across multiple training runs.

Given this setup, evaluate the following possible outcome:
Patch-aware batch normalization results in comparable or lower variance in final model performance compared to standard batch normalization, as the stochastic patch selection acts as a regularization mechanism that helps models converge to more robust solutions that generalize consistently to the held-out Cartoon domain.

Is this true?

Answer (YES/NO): NO